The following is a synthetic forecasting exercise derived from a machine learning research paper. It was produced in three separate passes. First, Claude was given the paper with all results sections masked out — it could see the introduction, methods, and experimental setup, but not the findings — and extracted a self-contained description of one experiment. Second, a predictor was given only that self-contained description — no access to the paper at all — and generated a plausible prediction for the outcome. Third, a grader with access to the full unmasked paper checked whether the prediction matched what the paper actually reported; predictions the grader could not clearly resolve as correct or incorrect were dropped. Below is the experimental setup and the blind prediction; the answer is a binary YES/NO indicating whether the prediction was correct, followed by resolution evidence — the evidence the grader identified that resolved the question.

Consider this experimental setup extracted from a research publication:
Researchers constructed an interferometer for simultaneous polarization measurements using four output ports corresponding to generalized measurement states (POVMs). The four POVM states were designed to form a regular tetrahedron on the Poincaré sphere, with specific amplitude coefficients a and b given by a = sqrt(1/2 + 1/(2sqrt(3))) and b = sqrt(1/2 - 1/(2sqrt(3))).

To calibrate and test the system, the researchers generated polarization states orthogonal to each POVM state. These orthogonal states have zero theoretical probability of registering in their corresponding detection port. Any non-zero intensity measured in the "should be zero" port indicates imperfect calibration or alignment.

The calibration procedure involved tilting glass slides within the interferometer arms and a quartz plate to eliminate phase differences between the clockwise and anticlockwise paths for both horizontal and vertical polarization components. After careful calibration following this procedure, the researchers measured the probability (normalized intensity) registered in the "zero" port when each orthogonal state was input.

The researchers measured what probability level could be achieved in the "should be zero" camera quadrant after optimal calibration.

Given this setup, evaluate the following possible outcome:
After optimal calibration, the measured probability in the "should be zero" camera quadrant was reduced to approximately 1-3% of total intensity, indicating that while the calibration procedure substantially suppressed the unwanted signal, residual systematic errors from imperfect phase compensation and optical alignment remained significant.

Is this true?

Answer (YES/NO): YES